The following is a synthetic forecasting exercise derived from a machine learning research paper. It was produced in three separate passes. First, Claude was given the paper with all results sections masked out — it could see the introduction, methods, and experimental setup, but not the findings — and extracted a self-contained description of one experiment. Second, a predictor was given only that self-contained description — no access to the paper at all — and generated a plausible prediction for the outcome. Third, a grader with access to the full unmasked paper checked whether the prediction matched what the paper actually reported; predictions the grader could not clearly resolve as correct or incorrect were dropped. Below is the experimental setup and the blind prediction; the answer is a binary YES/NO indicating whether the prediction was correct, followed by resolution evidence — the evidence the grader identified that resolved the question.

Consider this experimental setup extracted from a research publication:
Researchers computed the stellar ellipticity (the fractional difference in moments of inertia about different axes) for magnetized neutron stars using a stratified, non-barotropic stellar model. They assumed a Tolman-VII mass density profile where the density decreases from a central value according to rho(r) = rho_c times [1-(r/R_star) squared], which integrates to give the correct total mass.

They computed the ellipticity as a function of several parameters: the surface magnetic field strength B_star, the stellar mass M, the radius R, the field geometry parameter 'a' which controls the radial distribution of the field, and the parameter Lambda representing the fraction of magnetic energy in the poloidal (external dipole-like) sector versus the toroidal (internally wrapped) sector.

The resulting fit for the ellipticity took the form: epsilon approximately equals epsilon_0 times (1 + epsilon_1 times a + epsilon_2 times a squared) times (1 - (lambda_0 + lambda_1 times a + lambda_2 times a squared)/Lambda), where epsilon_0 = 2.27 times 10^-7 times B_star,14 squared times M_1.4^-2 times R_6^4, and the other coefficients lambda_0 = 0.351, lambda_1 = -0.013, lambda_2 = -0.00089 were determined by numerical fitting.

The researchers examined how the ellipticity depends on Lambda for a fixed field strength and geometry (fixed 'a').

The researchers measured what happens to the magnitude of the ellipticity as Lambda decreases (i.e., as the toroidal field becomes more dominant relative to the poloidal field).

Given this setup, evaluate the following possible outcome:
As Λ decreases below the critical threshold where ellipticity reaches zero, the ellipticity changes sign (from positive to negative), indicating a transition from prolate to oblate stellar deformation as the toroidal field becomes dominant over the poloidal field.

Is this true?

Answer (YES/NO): YES